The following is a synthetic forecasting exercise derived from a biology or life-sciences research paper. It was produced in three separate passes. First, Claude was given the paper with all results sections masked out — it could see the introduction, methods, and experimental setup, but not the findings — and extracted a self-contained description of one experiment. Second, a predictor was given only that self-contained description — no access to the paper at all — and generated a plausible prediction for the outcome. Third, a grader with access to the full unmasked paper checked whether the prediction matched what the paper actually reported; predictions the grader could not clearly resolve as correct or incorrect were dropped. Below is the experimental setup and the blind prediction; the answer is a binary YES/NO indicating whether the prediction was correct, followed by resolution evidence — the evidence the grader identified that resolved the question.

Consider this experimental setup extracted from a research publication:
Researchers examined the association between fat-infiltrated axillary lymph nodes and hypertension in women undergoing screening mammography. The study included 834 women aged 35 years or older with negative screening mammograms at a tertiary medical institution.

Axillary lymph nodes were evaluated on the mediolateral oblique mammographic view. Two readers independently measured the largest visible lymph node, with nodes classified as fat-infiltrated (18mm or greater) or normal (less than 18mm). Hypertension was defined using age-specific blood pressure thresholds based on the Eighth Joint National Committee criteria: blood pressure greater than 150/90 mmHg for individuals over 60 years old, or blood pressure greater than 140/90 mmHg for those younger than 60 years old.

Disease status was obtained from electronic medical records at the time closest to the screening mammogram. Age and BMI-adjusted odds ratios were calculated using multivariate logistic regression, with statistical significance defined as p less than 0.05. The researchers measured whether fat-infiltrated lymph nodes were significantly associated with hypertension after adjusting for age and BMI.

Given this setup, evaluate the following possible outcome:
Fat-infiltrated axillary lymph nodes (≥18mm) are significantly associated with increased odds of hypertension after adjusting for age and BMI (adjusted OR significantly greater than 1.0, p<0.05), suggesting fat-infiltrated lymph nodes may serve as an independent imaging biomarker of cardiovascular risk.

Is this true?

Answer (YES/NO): NO